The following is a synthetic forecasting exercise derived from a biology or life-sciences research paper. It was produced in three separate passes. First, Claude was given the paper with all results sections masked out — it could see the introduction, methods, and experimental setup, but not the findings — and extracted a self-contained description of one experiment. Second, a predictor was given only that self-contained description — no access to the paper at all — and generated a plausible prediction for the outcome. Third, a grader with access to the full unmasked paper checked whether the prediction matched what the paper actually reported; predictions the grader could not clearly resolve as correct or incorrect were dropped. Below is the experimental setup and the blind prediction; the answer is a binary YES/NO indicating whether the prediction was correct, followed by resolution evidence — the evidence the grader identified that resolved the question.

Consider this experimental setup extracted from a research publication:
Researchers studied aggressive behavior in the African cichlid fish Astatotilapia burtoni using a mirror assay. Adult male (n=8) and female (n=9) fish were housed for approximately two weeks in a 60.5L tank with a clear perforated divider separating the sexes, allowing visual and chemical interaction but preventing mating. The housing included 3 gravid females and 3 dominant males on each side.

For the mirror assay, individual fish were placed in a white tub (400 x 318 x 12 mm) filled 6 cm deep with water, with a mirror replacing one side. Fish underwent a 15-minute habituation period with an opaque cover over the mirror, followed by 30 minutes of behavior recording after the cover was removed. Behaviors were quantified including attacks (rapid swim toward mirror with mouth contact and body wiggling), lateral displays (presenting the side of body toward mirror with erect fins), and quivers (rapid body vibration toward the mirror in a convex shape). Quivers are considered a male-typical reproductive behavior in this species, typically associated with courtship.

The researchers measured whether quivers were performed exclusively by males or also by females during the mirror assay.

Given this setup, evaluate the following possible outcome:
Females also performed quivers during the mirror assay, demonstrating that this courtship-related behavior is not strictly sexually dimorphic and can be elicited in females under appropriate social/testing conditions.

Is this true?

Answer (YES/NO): YES